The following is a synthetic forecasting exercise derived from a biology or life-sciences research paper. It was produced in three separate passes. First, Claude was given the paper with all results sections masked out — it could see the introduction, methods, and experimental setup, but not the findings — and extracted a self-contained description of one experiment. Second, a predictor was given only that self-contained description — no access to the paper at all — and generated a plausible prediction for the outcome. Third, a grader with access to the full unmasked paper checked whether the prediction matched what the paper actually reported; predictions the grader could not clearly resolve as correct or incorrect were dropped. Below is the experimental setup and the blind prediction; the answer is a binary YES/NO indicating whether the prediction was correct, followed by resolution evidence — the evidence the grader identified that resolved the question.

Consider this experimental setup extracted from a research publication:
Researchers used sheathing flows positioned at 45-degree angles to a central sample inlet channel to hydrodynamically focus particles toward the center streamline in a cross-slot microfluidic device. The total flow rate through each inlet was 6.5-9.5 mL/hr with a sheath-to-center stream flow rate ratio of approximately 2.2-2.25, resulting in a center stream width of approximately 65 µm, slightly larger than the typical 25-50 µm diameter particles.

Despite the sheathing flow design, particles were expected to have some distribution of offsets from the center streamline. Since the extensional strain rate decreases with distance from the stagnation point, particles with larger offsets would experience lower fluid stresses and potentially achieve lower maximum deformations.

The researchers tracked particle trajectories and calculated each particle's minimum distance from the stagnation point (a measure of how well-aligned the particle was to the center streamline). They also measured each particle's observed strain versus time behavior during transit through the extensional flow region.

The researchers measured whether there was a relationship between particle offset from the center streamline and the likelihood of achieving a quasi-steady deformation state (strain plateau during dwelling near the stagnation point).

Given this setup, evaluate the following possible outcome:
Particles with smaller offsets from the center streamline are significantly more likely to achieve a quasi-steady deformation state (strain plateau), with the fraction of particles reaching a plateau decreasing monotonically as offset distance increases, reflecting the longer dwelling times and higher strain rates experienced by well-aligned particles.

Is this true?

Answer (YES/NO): YES